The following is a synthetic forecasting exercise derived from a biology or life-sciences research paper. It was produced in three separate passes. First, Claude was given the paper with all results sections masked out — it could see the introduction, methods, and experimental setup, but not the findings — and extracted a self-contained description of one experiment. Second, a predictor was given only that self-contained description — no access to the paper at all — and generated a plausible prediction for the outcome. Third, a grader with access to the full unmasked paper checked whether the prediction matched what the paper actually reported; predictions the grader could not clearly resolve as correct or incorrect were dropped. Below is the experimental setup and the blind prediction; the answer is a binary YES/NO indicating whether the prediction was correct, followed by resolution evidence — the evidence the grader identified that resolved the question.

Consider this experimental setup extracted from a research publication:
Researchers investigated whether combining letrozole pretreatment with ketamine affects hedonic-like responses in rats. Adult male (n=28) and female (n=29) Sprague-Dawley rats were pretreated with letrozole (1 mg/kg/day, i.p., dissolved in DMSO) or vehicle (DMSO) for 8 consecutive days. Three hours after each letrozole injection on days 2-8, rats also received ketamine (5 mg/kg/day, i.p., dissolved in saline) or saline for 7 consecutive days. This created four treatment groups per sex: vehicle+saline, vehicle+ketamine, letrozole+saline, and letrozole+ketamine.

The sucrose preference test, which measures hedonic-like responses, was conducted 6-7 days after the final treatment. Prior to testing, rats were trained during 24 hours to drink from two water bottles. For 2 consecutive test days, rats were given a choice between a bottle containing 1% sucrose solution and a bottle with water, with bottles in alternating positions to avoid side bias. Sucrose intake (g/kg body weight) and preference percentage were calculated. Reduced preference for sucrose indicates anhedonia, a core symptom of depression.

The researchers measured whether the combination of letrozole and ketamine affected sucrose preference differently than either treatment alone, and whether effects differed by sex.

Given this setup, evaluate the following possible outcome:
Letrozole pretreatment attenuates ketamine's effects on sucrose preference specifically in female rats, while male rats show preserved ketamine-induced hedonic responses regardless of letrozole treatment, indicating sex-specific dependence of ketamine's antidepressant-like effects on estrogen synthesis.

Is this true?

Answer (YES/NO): NO